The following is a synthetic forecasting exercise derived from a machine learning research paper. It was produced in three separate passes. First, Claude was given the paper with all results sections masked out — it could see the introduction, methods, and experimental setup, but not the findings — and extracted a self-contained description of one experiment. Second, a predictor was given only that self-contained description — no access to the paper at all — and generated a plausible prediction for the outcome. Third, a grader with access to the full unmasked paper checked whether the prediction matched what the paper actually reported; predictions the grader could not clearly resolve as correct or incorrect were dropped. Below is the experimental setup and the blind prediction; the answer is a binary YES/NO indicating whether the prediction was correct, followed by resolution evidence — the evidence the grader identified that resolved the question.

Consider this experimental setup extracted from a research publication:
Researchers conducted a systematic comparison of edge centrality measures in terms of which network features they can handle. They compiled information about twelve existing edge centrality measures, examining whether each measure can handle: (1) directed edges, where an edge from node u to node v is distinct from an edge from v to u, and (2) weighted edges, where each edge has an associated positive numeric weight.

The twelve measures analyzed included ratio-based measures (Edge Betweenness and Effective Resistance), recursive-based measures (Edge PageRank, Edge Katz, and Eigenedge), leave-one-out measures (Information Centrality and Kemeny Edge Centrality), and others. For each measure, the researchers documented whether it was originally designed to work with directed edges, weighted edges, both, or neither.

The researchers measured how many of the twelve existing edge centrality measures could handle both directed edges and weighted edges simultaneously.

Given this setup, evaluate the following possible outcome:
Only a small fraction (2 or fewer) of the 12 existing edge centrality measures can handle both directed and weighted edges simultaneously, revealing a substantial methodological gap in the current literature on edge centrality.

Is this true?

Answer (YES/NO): NO